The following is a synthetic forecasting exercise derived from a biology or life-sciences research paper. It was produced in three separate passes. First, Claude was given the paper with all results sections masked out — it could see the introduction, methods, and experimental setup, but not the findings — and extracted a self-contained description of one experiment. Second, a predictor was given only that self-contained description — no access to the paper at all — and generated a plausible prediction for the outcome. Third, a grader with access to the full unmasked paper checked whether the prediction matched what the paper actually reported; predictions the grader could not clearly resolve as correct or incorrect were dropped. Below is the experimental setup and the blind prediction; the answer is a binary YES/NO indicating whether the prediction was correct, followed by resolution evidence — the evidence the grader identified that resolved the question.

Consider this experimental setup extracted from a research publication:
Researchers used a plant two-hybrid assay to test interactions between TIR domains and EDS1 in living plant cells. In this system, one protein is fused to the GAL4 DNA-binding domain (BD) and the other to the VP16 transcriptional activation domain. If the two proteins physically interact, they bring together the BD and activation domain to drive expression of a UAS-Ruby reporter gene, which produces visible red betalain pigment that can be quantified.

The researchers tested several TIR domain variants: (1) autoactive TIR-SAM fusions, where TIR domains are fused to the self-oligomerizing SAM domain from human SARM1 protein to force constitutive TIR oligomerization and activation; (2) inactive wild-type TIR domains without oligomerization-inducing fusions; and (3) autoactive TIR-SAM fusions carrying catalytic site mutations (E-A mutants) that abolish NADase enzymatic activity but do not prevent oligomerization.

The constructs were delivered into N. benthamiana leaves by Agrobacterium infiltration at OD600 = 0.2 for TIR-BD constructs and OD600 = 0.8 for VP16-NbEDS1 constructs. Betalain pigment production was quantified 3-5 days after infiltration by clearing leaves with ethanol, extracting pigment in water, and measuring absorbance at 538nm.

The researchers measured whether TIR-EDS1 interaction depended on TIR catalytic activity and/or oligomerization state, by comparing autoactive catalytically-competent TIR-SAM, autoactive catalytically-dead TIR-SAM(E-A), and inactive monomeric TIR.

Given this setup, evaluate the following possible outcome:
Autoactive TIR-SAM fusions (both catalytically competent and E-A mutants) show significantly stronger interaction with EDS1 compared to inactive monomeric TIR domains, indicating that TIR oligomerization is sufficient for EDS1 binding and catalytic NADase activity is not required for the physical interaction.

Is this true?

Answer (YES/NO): NO